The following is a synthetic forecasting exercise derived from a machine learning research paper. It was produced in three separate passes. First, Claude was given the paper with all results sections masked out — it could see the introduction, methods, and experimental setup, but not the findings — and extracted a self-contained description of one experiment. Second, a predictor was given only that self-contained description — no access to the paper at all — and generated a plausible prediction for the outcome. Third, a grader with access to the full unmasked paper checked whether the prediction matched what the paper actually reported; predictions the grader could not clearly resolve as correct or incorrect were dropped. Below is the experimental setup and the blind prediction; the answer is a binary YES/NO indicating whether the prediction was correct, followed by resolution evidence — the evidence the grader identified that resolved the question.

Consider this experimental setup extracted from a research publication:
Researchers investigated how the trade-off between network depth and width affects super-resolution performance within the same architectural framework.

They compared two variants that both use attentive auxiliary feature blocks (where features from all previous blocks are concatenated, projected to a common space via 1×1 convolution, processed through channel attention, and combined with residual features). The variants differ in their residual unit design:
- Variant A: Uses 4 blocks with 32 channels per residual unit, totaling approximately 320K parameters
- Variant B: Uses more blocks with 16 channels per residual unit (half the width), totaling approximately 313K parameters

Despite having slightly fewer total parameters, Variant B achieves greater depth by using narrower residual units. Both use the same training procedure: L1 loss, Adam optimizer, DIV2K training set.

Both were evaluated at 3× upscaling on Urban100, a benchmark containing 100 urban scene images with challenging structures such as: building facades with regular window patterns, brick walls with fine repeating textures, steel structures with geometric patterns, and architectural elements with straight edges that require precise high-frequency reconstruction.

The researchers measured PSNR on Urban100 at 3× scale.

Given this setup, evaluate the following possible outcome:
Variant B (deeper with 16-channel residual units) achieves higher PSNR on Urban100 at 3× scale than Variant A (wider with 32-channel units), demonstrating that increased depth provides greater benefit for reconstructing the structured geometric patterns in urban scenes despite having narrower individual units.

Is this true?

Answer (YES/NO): YES